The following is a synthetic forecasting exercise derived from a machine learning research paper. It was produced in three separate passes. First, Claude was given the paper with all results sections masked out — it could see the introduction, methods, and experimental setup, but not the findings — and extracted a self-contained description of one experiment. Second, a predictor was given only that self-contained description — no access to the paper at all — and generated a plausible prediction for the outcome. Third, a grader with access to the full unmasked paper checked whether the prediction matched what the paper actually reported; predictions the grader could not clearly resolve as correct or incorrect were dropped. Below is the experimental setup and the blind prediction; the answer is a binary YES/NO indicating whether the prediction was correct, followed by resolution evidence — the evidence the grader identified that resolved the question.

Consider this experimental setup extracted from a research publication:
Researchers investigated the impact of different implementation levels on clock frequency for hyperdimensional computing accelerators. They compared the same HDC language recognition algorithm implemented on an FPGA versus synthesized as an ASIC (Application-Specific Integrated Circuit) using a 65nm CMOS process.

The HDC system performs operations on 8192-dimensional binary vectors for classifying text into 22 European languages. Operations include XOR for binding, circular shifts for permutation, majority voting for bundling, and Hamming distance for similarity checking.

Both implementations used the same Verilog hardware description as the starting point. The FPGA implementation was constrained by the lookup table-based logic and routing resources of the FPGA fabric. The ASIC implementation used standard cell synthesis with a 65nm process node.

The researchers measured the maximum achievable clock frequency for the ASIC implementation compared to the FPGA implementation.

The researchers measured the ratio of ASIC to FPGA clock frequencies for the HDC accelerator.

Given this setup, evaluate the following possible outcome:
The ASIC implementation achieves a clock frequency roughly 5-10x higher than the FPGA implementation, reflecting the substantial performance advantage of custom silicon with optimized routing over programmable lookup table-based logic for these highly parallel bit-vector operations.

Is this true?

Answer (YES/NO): YES